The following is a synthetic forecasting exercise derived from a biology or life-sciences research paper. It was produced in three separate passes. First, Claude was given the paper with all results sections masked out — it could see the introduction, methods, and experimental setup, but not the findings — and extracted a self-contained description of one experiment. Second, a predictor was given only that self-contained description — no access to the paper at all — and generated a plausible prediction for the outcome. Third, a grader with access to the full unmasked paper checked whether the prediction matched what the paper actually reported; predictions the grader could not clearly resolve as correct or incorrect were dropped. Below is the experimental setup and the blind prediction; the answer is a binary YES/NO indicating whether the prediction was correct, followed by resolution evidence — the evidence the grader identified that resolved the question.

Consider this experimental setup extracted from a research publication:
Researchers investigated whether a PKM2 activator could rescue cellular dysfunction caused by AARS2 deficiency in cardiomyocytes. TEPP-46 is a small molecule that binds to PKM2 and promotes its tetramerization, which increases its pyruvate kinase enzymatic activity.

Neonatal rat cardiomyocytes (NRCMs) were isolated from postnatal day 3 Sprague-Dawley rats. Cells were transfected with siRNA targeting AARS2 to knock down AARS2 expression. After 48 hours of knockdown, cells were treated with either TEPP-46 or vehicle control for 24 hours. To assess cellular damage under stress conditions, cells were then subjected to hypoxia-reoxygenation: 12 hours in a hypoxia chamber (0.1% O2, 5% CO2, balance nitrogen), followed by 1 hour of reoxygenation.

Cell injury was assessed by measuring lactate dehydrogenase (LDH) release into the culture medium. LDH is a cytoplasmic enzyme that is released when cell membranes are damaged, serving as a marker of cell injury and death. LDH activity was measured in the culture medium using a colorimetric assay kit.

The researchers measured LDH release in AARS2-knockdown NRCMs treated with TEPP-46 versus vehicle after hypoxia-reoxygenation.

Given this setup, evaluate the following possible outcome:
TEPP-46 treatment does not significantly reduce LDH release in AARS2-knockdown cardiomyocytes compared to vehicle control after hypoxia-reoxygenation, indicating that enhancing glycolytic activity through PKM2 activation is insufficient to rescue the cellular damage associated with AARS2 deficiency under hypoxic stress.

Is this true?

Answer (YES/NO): NO